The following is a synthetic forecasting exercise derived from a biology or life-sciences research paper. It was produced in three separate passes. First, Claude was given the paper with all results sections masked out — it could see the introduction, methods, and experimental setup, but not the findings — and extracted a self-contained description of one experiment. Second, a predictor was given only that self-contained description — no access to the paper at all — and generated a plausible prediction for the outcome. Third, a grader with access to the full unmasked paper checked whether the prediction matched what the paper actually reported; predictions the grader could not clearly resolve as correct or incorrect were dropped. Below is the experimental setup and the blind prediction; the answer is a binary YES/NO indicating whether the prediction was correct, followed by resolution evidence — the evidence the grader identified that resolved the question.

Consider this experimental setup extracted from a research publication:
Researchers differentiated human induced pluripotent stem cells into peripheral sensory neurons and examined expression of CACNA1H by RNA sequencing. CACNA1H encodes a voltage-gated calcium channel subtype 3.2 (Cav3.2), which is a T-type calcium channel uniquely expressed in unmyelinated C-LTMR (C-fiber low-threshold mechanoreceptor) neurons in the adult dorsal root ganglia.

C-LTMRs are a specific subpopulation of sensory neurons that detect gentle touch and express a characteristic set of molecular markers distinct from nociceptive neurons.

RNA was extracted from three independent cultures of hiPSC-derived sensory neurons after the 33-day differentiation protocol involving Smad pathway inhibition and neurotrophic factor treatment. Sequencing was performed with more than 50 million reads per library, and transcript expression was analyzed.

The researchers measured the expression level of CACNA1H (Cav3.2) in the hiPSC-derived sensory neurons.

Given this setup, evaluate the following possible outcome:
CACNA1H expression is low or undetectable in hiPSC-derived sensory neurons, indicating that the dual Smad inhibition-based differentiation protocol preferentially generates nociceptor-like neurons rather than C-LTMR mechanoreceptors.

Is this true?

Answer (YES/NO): NO